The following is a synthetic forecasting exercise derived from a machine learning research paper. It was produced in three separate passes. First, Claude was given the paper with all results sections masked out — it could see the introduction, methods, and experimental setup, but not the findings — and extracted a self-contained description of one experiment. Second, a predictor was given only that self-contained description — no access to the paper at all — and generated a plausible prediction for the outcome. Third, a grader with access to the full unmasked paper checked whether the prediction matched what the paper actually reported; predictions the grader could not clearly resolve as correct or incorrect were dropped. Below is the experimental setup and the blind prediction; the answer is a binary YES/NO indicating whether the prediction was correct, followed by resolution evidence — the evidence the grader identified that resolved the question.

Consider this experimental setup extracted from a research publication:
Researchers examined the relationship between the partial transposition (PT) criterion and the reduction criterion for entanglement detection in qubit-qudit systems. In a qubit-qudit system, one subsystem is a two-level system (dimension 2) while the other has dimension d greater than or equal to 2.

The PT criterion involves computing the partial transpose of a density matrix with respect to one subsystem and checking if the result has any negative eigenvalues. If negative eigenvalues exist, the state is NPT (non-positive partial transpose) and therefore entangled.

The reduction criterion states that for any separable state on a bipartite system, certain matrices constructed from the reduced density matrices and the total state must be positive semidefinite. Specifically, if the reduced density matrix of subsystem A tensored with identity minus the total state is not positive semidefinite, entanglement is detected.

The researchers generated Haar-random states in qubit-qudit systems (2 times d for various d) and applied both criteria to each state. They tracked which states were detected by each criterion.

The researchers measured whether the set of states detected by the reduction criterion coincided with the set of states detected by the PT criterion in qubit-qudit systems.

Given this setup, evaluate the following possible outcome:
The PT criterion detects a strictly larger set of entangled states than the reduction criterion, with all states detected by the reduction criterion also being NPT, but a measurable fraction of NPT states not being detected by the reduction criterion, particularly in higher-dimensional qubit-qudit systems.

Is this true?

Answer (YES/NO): NO